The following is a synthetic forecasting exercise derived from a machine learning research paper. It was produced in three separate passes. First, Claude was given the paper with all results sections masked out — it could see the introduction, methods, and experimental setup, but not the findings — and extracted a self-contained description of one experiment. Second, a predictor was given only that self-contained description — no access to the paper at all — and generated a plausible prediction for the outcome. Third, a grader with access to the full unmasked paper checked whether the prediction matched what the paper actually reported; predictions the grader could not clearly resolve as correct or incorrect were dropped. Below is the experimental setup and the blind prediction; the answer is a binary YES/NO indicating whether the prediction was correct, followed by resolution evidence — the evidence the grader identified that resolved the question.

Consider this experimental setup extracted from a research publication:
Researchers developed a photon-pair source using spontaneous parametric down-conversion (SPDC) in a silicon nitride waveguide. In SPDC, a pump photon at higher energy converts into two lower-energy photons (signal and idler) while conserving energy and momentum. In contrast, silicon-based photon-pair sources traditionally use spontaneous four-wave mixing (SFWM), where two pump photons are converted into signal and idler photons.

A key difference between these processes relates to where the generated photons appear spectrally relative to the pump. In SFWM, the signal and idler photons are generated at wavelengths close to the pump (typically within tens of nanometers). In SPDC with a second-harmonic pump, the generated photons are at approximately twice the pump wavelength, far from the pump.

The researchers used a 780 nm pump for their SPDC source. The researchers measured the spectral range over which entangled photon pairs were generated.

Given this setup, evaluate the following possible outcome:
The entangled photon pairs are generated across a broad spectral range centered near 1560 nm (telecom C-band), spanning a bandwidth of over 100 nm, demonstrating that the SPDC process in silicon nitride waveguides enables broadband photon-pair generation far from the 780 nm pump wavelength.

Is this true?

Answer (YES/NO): NO